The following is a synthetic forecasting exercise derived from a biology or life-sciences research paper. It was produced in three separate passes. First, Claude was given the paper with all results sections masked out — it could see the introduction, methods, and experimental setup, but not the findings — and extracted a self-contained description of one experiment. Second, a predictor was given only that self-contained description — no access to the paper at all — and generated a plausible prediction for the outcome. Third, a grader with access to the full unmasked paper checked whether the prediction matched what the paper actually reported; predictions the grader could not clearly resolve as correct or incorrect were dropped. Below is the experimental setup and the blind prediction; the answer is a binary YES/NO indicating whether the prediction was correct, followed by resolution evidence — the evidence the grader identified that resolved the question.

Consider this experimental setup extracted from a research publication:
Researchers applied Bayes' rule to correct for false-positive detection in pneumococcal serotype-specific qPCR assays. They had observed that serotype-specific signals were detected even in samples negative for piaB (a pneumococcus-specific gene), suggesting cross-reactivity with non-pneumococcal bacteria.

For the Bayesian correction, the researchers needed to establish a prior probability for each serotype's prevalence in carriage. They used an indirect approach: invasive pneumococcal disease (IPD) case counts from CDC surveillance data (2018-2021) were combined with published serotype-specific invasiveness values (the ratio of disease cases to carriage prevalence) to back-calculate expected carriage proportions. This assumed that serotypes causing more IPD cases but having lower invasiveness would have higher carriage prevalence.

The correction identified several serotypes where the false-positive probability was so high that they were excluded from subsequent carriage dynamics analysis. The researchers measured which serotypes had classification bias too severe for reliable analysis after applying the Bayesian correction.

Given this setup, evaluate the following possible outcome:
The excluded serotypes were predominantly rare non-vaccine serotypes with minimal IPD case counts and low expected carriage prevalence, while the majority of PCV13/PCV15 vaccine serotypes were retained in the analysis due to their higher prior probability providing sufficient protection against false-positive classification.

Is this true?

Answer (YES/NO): NO